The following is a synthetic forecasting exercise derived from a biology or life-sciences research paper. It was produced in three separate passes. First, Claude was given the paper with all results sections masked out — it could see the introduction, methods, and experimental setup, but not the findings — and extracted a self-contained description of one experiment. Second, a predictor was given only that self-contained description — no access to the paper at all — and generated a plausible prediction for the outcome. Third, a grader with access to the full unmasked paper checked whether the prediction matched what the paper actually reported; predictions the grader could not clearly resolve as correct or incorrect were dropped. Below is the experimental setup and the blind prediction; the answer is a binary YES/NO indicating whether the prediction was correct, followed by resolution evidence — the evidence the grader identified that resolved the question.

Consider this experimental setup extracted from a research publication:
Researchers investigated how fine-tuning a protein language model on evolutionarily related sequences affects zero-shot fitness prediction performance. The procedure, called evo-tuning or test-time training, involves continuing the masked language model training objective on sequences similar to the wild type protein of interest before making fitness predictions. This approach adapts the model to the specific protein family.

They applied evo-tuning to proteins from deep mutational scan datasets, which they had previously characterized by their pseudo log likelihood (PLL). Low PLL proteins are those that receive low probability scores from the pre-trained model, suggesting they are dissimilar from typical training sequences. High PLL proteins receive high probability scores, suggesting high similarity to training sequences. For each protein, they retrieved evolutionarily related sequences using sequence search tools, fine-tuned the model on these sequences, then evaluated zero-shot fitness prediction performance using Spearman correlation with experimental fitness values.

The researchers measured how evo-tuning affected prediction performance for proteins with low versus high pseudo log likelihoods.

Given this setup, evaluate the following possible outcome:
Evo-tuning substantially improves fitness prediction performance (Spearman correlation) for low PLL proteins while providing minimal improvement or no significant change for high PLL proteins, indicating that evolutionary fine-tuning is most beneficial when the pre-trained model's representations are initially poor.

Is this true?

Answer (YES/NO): NO